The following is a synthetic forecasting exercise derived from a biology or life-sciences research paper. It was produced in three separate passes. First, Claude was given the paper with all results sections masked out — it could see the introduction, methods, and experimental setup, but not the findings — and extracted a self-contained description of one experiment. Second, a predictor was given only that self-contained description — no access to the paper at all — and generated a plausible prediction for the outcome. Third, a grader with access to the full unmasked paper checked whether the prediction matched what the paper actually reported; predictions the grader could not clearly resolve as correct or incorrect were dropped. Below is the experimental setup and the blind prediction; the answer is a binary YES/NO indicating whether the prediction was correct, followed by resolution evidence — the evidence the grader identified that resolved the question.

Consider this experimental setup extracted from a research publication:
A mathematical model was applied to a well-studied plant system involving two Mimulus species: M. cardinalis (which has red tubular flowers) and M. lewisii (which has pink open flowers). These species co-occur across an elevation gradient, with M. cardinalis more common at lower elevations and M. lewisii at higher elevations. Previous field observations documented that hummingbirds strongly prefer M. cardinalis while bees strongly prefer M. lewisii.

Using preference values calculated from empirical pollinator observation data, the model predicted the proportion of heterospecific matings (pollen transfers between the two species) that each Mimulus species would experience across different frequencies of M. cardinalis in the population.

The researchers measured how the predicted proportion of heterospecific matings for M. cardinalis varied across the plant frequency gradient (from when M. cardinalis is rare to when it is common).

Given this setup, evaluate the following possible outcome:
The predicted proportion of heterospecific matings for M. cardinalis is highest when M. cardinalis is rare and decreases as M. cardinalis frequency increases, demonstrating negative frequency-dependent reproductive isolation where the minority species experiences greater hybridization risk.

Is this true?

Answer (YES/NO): NO